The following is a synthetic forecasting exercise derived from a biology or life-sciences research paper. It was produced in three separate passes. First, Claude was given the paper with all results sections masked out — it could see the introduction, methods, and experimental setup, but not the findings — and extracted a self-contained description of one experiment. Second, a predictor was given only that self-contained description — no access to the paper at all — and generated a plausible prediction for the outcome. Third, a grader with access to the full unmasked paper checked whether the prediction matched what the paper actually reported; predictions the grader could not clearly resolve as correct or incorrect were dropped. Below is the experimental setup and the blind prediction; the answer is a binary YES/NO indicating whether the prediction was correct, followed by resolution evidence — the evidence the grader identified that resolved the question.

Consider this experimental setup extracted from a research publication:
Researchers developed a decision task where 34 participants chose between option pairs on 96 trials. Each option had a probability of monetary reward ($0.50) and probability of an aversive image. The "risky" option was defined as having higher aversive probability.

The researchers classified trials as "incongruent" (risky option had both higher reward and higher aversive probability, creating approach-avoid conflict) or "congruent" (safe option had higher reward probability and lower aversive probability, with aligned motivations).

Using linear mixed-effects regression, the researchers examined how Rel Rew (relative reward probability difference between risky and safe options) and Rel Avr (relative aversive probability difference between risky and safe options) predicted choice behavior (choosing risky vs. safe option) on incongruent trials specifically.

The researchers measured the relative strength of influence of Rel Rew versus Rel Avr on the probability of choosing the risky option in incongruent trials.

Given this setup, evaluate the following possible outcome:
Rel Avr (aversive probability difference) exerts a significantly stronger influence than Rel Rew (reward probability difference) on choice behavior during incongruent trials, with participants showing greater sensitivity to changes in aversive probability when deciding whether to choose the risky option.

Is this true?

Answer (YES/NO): NO